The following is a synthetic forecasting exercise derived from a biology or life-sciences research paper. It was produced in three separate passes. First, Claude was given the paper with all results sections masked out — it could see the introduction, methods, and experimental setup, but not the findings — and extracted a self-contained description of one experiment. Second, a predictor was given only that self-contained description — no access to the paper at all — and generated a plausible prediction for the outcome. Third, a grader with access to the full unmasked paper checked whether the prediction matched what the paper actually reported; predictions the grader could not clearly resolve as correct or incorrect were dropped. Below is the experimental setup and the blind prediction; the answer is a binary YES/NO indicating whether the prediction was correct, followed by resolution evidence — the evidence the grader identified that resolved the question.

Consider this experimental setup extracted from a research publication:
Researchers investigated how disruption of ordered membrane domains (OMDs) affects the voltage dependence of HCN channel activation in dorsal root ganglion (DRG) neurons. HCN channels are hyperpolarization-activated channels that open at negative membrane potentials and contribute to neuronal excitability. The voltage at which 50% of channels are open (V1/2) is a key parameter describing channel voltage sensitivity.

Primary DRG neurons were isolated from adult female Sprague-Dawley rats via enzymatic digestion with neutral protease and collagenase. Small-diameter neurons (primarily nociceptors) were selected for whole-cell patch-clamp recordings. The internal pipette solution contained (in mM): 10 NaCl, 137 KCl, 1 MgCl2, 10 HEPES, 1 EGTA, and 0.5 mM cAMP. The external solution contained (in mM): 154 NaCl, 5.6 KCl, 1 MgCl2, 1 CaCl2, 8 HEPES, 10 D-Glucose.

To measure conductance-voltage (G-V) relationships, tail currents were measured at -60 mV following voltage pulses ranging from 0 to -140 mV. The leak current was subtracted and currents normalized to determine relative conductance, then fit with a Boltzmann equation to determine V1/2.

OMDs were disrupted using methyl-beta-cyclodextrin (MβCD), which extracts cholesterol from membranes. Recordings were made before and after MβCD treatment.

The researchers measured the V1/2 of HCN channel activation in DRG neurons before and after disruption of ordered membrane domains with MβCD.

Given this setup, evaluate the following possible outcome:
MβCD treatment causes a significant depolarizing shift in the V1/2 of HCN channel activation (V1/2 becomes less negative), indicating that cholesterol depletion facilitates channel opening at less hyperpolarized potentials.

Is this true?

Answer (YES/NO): NO